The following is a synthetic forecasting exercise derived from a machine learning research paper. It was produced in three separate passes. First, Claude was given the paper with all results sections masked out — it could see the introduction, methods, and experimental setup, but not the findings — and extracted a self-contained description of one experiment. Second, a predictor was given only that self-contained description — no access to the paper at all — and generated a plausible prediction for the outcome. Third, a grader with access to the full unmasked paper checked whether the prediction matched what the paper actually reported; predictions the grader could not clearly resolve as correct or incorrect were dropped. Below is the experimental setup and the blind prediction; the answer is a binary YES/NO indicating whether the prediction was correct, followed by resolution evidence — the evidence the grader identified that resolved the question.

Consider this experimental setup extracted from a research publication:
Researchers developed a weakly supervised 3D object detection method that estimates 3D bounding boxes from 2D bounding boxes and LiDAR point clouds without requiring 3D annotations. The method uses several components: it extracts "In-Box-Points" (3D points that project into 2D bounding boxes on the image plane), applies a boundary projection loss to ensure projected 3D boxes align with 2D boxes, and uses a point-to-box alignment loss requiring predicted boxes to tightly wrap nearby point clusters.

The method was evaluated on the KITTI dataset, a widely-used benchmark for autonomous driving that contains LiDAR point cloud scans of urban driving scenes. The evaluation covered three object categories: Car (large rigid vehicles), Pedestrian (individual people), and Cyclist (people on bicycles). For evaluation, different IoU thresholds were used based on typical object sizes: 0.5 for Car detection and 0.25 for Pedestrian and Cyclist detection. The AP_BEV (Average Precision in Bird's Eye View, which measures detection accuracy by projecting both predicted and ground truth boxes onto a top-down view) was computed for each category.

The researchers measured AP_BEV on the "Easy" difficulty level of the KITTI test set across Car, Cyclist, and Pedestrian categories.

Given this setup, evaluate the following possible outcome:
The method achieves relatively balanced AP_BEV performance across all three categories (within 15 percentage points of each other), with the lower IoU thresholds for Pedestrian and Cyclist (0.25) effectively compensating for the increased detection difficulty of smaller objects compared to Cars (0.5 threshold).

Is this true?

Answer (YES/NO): NO